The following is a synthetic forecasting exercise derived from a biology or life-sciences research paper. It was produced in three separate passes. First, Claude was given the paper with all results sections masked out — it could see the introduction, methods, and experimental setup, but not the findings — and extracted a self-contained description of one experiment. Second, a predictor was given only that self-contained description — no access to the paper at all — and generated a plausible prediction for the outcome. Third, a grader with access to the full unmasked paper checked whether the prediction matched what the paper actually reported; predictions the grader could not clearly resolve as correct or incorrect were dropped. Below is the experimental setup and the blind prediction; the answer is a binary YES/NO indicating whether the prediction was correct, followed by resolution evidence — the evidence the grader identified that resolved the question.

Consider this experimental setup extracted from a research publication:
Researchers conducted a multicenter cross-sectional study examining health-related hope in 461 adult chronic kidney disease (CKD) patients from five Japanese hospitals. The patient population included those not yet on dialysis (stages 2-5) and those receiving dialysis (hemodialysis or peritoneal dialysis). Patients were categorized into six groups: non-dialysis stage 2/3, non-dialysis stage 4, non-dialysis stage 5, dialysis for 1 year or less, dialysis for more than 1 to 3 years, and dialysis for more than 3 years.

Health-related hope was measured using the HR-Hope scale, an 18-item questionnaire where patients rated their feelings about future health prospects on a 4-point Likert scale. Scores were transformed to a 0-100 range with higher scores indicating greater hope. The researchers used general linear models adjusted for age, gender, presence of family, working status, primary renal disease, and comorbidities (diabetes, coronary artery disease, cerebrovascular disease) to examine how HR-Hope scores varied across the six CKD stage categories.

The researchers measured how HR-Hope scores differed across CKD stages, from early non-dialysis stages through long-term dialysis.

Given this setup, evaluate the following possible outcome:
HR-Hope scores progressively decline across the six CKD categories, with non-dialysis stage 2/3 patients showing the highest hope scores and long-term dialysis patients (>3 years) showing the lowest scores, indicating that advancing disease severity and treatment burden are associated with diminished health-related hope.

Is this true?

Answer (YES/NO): NO